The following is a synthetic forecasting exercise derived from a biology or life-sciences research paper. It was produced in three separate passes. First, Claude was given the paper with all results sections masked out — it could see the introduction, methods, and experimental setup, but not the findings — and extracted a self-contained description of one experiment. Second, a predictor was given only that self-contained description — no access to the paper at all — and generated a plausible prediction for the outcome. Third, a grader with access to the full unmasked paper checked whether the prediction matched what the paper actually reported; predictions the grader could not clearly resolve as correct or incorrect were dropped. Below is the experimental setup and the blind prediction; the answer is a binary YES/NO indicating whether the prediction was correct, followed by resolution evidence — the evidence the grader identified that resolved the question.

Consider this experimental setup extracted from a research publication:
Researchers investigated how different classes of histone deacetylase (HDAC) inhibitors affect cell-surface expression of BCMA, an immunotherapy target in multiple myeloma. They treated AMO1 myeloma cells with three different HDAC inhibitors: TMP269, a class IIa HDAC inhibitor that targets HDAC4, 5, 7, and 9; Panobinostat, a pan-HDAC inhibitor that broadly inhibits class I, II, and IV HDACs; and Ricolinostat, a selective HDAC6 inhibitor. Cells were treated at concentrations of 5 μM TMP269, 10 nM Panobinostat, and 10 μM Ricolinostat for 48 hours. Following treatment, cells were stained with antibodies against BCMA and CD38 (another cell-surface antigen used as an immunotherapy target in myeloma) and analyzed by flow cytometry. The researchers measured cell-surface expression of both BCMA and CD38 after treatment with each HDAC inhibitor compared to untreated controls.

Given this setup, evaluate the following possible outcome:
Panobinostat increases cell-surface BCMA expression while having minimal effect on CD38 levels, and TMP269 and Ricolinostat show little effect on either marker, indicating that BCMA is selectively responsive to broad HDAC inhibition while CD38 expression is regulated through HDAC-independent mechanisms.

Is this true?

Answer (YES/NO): NO